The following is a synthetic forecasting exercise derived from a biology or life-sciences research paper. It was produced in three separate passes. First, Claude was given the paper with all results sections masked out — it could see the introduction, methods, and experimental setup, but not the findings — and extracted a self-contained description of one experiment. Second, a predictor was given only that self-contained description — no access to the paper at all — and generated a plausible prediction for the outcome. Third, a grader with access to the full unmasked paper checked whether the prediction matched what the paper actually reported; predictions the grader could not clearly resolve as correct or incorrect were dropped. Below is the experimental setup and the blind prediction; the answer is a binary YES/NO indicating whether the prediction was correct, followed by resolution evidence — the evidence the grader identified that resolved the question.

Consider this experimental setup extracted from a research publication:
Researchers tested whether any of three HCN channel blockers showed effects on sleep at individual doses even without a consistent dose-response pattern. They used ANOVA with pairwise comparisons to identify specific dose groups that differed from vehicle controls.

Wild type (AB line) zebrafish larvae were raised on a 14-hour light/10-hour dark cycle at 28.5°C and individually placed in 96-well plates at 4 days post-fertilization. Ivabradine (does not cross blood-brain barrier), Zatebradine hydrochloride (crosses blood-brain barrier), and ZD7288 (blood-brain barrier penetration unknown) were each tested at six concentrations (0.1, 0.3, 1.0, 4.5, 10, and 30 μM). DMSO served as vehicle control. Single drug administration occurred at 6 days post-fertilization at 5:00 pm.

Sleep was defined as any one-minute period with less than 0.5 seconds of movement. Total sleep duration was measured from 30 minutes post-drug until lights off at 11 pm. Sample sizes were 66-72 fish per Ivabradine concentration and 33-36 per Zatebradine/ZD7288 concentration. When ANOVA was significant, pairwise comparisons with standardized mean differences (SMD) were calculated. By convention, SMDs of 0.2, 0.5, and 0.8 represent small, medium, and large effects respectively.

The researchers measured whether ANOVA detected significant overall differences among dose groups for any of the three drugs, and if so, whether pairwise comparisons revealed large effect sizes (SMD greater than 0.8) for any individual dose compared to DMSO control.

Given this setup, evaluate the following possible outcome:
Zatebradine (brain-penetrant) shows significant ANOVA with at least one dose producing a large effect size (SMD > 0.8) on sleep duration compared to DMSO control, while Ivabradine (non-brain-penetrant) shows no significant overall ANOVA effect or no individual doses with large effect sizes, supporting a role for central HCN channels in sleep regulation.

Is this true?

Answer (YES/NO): NO